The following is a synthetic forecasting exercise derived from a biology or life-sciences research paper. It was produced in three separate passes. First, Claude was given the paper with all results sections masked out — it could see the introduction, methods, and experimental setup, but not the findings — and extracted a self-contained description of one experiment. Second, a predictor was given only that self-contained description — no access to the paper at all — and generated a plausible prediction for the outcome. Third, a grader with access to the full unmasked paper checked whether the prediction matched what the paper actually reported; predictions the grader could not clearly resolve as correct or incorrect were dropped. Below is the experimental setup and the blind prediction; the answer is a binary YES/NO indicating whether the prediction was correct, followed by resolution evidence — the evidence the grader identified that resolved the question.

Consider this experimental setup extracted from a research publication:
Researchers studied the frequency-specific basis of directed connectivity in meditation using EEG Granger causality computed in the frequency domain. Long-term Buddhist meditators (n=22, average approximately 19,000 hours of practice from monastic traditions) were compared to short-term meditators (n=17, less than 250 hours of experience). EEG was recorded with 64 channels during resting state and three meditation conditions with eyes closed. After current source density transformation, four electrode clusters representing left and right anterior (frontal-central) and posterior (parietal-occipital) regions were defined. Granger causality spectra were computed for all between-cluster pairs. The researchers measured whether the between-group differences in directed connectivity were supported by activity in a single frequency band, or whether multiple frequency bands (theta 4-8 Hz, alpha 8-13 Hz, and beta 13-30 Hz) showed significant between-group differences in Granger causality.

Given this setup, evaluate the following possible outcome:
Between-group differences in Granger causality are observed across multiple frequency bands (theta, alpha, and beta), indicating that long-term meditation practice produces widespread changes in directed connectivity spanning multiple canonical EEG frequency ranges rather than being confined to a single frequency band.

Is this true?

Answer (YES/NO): YES